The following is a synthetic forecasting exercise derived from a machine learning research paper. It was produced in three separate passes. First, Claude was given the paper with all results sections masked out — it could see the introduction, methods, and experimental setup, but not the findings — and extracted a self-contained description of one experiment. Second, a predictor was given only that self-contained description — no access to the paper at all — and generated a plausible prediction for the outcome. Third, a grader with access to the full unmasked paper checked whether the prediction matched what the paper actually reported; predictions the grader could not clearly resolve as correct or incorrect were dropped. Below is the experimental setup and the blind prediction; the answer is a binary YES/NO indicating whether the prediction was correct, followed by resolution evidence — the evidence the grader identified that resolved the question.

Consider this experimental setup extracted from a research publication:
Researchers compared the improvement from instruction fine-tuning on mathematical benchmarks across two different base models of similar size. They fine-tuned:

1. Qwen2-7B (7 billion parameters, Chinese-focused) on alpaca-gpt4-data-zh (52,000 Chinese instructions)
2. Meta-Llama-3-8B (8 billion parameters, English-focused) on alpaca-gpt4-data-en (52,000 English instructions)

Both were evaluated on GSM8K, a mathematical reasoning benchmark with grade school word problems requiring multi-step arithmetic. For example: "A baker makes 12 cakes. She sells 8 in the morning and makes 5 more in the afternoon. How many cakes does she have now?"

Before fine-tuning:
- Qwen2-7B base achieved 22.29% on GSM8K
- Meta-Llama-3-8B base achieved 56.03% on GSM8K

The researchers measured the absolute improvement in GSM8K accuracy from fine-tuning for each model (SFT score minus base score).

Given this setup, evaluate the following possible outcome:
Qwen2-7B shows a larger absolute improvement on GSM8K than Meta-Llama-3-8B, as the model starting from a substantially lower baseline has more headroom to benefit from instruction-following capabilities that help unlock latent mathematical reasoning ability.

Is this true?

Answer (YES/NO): YES